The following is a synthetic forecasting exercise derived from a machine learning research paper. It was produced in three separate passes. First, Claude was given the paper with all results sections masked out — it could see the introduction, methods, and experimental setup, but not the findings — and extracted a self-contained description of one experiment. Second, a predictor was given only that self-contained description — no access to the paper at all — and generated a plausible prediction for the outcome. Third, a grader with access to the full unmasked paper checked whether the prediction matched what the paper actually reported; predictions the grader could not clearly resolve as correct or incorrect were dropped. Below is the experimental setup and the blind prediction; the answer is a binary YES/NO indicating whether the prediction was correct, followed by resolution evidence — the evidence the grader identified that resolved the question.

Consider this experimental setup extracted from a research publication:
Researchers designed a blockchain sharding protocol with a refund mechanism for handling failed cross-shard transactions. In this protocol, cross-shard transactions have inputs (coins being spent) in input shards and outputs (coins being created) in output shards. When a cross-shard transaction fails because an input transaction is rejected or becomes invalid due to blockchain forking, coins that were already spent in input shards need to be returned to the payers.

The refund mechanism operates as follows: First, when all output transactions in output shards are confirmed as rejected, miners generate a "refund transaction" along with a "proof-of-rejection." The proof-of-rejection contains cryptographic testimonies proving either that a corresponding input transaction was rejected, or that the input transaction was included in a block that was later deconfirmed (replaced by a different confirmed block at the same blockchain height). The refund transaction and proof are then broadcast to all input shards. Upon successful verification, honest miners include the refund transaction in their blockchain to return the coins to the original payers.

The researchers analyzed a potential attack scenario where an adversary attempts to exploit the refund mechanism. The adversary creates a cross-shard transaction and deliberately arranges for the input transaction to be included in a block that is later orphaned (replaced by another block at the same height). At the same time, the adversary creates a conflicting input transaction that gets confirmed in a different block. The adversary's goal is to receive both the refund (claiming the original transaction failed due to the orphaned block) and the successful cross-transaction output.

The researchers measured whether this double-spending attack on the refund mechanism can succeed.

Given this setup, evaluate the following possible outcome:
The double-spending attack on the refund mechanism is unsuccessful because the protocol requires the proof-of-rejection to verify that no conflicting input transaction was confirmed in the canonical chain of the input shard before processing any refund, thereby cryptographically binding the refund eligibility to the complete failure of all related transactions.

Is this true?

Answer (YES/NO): NO